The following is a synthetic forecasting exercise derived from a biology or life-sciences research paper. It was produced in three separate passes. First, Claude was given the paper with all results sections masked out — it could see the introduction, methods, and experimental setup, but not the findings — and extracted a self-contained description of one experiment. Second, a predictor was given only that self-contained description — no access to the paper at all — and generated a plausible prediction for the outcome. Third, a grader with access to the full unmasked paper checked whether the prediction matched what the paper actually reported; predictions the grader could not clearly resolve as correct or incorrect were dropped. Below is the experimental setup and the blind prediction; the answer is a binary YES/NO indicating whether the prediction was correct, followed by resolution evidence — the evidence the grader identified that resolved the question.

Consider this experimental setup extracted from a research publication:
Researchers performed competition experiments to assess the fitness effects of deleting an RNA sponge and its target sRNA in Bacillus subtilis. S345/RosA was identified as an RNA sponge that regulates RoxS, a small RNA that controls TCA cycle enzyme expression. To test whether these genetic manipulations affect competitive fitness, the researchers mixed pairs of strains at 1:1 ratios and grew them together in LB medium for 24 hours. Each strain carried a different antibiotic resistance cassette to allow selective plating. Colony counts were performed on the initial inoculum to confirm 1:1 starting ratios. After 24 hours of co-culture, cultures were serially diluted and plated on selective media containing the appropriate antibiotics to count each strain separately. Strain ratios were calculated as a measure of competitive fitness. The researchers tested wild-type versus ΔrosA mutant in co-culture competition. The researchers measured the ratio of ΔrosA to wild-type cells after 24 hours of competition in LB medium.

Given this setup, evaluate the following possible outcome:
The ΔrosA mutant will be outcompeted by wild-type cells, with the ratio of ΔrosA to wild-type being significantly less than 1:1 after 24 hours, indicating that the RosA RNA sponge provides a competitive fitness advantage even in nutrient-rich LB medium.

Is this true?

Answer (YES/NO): YES